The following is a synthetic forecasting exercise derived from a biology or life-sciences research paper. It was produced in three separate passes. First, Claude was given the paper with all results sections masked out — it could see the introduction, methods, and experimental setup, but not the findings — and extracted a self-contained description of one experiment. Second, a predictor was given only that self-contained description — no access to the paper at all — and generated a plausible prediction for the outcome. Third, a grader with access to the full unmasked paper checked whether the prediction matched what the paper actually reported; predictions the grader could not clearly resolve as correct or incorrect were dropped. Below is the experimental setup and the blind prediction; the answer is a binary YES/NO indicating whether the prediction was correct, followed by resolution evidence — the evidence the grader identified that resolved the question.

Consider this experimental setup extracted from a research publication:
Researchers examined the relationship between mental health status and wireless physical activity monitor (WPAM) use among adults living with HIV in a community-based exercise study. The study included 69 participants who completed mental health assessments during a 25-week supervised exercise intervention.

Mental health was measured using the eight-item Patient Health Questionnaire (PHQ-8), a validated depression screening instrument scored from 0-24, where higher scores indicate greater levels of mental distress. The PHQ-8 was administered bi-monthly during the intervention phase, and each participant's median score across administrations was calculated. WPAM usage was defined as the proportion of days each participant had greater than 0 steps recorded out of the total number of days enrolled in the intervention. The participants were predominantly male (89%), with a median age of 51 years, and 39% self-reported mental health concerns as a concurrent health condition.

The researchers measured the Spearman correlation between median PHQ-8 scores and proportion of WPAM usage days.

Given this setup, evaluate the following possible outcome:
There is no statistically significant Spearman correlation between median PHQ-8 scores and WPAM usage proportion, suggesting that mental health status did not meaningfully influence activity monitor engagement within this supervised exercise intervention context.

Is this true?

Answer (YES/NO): NO